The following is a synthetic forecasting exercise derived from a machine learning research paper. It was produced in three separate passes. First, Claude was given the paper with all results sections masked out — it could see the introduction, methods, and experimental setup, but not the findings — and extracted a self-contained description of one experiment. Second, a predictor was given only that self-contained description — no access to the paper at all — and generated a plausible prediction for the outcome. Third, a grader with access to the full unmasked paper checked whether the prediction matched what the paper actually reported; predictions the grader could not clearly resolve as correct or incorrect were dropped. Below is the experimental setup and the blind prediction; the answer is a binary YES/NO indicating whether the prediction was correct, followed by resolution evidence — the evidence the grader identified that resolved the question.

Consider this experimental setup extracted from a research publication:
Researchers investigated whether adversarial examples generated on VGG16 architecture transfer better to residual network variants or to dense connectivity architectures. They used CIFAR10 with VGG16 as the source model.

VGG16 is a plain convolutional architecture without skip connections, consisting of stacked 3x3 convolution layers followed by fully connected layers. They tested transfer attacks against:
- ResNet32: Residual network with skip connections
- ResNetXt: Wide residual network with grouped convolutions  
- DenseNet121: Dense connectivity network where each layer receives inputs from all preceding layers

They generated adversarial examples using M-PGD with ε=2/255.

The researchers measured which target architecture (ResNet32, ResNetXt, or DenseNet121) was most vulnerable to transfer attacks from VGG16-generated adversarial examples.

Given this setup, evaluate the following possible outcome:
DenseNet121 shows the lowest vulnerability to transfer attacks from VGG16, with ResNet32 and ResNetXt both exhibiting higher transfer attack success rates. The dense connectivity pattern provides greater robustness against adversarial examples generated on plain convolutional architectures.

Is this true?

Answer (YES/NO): NO